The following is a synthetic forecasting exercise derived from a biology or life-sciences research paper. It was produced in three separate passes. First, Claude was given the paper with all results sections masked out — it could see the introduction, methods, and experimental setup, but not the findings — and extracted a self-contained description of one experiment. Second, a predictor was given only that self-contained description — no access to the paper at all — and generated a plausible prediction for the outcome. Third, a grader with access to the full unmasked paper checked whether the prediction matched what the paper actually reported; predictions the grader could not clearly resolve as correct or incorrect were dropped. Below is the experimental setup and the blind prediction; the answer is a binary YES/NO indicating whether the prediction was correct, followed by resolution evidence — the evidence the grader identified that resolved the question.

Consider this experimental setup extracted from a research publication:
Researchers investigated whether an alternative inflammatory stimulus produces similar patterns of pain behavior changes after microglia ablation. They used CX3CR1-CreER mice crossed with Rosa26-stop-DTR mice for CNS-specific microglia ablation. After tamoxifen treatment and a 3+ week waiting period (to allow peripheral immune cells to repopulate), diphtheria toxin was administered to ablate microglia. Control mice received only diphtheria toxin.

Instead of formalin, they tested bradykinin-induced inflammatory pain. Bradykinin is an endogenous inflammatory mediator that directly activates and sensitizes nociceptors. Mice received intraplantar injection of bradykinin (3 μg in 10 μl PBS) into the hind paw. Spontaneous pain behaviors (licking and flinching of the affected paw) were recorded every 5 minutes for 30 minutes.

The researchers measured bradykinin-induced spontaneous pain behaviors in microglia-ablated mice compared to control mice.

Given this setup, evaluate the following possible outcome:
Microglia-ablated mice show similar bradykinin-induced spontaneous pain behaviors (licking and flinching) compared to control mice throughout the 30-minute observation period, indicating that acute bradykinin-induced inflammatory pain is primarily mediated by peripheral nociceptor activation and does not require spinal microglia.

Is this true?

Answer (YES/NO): NO